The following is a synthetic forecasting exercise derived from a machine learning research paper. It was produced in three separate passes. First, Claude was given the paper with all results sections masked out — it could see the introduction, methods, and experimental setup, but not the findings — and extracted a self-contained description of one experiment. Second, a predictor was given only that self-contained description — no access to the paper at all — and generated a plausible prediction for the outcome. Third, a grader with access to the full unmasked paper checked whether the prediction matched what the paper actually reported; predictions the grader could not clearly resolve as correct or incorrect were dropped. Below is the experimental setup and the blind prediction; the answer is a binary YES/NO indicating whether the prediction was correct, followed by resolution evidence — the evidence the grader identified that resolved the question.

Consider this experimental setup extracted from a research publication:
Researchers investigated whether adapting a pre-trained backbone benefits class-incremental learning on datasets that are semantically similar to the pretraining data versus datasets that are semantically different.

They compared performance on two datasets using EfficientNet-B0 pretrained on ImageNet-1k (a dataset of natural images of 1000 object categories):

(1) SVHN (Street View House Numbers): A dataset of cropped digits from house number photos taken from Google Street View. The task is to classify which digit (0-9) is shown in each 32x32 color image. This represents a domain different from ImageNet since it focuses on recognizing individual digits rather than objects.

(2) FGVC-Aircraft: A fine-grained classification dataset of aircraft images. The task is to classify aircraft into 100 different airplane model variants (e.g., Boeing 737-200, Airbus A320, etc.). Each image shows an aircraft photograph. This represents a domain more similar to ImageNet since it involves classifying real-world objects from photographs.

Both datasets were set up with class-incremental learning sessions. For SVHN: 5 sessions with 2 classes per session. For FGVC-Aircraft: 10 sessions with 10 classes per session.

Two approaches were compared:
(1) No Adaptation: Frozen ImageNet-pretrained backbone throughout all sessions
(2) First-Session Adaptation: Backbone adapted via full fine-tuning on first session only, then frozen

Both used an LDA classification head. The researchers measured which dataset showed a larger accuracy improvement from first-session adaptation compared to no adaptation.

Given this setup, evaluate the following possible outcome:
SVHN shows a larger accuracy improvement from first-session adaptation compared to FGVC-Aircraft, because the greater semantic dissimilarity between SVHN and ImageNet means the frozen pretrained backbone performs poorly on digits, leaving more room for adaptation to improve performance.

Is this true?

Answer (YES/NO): YES